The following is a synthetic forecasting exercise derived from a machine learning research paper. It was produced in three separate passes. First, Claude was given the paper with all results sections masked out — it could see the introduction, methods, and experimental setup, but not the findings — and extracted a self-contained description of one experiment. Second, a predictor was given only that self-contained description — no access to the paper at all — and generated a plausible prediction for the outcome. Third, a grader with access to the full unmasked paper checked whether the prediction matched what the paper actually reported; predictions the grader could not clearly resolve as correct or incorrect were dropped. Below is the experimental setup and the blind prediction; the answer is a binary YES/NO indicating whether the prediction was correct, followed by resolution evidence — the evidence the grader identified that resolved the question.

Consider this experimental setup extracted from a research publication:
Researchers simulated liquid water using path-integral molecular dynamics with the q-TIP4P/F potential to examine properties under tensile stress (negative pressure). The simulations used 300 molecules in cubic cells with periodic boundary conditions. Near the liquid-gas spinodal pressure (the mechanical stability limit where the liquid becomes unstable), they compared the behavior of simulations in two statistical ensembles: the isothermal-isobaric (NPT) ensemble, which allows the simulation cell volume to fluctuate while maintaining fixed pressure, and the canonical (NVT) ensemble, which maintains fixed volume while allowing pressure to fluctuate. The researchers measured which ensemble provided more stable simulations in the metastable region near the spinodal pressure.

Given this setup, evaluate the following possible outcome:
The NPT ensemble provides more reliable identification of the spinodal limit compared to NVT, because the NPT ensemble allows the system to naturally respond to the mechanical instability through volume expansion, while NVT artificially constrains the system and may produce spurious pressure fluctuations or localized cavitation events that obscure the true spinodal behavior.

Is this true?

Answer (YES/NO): NO